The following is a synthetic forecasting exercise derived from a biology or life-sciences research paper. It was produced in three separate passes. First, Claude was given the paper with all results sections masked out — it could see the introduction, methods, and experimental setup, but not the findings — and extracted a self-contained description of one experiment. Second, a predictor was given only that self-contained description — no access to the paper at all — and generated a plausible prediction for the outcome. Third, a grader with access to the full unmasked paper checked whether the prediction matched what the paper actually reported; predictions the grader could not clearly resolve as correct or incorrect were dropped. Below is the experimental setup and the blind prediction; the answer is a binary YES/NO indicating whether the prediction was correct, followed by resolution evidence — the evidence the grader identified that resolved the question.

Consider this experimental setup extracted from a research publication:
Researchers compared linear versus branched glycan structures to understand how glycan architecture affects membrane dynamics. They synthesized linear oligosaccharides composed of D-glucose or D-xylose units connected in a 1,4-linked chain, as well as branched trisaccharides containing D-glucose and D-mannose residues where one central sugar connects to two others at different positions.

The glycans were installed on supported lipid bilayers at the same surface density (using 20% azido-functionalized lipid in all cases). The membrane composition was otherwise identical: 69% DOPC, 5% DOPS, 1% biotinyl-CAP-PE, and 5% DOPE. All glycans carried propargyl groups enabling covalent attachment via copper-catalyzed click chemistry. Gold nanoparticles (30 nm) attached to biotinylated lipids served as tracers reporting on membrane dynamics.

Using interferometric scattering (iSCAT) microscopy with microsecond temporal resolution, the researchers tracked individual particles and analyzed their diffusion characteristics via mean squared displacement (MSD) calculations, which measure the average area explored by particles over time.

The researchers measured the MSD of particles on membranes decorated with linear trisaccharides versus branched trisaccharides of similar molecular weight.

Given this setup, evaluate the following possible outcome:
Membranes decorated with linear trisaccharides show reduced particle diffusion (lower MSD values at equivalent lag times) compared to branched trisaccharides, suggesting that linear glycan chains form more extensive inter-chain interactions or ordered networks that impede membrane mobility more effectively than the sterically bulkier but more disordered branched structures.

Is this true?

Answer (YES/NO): NO